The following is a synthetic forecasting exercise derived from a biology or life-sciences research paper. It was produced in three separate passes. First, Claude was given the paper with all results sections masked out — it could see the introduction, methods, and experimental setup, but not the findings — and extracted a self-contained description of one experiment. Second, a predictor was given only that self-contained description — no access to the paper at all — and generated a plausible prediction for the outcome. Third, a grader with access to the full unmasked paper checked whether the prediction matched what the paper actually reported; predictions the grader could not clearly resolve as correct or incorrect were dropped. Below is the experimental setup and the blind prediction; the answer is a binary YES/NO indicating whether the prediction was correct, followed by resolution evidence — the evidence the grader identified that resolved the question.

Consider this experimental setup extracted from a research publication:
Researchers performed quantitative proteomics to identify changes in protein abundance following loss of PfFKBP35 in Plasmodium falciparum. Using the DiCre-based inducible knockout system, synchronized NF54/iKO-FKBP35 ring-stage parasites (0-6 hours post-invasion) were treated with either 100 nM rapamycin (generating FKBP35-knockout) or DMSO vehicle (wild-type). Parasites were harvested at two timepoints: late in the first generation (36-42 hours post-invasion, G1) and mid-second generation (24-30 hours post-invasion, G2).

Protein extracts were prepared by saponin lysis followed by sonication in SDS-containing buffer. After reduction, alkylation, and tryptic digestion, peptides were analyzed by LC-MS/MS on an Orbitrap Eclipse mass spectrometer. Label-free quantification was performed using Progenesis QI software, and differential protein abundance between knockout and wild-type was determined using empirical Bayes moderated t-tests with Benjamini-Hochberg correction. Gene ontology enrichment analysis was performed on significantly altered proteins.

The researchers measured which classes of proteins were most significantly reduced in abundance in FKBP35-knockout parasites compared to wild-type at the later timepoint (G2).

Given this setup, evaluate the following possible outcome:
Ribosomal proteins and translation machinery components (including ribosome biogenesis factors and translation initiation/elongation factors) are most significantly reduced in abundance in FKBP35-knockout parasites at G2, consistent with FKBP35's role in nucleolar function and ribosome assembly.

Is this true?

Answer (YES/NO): YES